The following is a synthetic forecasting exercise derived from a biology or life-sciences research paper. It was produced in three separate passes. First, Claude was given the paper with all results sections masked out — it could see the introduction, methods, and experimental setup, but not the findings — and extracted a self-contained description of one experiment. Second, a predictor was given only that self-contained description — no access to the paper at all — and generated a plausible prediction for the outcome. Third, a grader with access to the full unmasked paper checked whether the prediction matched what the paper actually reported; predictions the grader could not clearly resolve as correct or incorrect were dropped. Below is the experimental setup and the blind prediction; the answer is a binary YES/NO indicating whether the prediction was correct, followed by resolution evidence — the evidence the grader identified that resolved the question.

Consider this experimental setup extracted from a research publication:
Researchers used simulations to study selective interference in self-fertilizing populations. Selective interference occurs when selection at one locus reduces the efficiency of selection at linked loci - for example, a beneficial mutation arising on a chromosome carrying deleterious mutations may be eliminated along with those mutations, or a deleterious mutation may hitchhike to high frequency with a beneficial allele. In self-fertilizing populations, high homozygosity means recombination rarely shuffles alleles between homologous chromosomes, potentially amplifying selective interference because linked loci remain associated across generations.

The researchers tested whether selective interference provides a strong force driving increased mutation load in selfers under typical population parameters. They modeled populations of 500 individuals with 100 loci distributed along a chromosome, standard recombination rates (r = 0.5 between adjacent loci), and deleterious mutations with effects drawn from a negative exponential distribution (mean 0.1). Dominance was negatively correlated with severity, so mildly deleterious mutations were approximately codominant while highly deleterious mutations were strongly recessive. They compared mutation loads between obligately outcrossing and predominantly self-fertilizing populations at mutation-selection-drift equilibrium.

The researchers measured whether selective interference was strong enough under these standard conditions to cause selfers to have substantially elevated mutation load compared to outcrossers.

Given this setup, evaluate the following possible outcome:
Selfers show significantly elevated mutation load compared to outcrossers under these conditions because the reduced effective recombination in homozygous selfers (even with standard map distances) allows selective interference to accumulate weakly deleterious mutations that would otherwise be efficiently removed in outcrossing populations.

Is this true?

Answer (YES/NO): NO